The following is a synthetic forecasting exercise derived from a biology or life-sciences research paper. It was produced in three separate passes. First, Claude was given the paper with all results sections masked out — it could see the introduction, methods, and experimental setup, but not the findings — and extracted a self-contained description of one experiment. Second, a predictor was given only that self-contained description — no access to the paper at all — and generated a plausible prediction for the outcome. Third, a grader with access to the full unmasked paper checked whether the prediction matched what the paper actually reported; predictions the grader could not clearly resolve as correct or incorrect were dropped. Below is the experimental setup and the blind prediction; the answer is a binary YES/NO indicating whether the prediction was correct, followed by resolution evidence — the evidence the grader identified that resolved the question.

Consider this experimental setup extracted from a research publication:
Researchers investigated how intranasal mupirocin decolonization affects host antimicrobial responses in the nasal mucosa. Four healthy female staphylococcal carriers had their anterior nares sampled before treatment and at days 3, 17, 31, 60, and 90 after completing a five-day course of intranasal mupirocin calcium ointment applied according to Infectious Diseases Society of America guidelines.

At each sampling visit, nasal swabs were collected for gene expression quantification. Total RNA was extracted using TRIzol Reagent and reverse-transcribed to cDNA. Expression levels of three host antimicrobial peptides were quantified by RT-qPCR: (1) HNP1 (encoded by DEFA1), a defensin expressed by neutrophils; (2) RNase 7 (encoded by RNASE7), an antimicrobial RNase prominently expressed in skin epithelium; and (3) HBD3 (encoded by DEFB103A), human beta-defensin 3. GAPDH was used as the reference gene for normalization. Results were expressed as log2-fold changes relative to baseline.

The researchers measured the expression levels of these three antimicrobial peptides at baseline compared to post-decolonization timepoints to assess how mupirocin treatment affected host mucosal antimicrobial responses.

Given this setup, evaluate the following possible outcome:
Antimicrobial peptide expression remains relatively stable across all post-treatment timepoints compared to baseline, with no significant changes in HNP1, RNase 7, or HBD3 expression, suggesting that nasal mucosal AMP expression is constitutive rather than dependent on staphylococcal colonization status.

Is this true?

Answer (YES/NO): NO